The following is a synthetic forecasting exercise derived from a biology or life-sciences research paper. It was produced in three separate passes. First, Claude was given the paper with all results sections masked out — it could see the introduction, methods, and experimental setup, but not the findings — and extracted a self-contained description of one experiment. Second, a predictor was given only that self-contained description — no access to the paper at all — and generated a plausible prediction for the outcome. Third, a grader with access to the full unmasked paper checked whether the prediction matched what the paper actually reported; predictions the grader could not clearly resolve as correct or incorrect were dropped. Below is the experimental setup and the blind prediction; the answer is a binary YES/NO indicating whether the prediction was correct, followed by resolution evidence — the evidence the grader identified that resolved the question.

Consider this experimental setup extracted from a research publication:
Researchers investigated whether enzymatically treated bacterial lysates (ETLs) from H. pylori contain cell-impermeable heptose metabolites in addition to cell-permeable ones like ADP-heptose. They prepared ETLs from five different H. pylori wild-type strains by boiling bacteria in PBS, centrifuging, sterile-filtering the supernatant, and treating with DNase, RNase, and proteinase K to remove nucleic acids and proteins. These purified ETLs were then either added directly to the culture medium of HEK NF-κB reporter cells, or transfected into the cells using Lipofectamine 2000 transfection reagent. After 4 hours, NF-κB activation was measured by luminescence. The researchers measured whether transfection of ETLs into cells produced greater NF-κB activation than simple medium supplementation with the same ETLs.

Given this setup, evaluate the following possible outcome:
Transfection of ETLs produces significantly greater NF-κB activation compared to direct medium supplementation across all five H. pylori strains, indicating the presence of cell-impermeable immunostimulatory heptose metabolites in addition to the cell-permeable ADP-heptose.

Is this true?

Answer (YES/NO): YES